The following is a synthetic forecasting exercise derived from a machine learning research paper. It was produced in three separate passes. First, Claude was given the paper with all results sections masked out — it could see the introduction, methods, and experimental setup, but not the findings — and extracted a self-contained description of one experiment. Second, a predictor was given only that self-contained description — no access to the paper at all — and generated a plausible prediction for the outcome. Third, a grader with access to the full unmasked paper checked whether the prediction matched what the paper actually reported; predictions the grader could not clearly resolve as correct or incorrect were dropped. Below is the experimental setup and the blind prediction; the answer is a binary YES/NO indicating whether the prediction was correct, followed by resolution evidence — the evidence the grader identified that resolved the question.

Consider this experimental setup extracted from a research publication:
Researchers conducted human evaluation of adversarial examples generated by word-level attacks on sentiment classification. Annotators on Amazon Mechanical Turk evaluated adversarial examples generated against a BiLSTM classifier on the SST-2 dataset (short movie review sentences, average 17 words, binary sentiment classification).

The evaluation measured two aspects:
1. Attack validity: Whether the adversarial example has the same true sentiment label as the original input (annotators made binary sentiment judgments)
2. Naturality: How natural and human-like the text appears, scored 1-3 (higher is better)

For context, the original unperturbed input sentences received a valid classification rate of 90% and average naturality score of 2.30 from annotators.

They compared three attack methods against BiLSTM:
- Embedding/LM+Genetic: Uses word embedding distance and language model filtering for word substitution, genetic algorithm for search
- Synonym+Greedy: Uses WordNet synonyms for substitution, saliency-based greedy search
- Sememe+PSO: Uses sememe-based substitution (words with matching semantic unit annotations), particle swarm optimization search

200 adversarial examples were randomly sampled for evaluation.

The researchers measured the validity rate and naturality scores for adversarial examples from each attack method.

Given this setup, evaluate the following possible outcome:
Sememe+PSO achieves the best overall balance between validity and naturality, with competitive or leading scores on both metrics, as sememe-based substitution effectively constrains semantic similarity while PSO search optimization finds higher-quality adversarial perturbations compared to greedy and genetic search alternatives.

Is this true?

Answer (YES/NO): YES